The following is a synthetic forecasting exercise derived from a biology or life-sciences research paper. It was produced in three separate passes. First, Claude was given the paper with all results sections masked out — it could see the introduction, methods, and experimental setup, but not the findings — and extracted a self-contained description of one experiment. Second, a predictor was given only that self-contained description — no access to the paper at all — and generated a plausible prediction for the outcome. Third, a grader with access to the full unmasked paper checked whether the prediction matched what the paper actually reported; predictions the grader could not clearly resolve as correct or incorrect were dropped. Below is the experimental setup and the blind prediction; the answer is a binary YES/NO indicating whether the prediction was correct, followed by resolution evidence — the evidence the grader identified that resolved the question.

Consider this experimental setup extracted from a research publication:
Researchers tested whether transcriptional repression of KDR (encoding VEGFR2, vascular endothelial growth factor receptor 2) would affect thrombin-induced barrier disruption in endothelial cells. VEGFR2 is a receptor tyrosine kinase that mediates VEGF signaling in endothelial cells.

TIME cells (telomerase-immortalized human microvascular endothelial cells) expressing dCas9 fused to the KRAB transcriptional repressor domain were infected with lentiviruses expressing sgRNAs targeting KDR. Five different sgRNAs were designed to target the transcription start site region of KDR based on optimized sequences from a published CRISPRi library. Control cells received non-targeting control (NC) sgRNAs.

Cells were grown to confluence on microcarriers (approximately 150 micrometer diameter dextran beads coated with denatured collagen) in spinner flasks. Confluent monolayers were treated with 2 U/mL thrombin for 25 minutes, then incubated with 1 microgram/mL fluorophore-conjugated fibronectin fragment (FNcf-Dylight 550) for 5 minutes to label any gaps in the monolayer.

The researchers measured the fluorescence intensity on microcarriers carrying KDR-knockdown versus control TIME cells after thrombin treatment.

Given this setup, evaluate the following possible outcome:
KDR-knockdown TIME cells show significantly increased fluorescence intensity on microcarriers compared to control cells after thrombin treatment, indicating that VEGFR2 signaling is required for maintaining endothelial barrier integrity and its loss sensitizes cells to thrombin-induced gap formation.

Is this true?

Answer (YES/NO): NO